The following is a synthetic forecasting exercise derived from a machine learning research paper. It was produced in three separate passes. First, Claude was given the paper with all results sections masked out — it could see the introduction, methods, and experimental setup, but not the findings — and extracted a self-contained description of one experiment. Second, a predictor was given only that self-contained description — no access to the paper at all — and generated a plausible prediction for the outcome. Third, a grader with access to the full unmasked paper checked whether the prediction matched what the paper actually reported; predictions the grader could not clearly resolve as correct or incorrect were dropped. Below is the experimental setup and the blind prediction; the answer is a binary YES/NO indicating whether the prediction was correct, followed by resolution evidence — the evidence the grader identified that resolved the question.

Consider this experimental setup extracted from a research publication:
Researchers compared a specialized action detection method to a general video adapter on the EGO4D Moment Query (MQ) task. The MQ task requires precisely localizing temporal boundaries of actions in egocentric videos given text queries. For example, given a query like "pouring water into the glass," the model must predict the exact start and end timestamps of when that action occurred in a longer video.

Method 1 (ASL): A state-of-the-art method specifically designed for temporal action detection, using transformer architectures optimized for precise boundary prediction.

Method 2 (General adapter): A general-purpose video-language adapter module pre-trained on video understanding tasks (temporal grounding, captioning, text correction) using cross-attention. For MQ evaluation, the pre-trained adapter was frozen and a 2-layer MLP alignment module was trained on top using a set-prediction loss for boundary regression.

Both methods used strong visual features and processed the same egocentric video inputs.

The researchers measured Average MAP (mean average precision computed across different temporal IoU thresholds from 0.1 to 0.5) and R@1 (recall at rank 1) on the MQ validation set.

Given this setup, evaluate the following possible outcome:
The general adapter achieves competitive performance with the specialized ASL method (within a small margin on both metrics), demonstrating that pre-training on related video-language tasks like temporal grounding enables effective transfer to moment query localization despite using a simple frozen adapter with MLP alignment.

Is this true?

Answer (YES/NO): YES